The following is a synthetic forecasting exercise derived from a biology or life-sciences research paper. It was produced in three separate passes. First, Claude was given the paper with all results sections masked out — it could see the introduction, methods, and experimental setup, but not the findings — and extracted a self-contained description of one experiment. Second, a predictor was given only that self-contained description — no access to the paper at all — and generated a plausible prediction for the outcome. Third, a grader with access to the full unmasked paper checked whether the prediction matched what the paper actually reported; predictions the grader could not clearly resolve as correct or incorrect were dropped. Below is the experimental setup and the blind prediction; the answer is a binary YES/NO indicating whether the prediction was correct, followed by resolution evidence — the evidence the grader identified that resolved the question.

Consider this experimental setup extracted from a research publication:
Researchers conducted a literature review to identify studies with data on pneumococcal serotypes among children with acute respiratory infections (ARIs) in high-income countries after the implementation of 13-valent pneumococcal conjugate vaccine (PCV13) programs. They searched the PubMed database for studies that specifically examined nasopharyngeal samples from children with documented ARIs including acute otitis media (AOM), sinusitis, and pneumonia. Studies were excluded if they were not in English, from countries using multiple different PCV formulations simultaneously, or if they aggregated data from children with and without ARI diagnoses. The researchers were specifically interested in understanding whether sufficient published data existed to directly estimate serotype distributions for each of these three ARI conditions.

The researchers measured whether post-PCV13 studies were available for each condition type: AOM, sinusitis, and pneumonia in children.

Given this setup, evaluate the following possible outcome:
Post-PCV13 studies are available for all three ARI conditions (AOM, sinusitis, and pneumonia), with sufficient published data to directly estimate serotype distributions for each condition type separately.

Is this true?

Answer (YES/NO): NO